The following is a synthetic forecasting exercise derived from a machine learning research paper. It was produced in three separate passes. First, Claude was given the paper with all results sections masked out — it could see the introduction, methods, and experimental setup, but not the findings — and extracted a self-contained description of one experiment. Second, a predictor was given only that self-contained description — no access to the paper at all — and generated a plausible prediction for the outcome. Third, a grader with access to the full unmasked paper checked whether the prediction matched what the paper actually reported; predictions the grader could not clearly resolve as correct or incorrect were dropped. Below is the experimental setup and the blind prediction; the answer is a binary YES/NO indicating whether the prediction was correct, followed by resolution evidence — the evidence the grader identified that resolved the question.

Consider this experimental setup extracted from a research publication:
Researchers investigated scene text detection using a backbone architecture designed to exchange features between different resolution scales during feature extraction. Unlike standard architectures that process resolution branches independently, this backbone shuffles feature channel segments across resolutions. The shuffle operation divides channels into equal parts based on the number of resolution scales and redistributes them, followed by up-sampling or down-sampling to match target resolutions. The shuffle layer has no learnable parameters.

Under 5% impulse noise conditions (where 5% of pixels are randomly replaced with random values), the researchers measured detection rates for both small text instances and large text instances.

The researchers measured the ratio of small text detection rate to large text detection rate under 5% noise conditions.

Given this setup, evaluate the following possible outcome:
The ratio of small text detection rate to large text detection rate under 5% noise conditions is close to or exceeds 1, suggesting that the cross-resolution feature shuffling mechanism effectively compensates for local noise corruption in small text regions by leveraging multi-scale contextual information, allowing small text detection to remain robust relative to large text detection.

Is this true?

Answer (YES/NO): NO